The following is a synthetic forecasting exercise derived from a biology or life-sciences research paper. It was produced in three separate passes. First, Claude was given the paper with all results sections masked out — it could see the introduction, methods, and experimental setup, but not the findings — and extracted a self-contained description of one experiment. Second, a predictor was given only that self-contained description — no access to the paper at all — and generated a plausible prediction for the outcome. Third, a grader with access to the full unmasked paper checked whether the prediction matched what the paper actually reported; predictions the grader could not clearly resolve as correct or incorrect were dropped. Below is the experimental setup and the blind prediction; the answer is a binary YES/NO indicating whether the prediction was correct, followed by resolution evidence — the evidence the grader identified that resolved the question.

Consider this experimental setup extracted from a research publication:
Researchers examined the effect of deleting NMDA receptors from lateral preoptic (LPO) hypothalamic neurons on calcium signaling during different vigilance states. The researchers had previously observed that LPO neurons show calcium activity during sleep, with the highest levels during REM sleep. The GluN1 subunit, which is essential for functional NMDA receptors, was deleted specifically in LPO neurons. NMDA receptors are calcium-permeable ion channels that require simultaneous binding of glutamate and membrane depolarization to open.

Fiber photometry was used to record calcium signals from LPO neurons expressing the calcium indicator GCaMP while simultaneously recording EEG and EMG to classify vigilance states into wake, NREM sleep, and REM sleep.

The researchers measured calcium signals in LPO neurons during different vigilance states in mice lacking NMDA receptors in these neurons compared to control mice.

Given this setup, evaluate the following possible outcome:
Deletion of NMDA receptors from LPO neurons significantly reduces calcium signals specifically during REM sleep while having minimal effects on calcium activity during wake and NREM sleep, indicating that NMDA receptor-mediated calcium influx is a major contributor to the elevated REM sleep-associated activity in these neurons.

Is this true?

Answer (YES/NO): NO